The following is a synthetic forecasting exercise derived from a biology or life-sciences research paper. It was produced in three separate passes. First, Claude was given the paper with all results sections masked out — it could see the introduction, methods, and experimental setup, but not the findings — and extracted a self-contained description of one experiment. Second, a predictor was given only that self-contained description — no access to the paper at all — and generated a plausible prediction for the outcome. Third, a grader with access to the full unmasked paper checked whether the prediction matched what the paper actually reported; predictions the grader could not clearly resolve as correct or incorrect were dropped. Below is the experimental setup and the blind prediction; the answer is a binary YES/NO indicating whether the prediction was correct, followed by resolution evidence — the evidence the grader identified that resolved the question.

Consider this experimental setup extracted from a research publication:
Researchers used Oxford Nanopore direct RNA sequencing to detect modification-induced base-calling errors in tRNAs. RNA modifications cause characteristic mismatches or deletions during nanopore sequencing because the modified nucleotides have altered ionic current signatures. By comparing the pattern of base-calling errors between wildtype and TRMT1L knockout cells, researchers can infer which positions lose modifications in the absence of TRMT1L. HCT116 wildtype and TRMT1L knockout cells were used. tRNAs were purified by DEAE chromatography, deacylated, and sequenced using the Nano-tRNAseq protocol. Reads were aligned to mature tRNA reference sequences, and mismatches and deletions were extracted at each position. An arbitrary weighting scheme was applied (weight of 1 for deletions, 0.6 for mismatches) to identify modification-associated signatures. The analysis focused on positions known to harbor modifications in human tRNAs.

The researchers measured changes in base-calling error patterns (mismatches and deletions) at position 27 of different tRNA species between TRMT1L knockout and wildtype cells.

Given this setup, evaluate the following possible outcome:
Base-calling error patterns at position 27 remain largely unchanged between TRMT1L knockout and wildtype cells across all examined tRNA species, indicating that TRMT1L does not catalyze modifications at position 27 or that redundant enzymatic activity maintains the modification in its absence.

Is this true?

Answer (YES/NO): NO